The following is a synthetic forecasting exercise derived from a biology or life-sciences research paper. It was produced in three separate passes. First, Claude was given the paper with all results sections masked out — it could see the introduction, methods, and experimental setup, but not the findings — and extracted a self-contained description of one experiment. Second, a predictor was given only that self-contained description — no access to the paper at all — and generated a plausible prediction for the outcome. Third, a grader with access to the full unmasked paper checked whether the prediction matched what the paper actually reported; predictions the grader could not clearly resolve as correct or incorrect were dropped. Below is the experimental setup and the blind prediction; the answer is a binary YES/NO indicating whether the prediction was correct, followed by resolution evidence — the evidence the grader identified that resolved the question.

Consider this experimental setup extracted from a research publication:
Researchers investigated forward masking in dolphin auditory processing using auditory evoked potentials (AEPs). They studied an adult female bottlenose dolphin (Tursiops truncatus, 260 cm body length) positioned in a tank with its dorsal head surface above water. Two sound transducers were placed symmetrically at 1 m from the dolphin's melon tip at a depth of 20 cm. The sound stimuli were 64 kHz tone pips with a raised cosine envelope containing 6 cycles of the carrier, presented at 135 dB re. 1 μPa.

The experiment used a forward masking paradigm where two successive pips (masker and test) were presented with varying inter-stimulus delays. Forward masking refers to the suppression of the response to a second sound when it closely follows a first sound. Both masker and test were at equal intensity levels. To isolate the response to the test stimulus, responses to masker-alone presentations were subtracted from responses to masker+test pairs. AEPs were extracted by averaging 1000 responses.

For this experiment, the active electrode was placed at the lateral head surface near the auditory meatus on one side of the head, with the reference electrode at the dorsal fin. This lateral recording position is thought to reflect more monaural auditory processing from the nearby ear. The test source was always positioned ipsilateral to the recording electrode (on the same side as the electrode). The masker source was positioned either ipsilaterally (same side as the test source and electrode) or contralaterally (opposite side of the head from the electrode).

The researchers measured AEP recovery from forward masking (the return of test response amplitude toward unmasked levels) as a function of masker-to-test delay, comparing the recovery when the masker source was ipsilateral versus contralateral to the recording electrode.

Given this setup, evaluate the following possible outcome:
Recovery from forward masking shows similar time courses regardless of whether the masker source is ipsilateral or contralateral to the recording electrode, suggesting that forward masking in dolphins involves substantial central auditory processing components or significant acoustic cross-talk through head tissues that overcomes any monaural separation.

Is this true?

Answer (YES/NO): NO